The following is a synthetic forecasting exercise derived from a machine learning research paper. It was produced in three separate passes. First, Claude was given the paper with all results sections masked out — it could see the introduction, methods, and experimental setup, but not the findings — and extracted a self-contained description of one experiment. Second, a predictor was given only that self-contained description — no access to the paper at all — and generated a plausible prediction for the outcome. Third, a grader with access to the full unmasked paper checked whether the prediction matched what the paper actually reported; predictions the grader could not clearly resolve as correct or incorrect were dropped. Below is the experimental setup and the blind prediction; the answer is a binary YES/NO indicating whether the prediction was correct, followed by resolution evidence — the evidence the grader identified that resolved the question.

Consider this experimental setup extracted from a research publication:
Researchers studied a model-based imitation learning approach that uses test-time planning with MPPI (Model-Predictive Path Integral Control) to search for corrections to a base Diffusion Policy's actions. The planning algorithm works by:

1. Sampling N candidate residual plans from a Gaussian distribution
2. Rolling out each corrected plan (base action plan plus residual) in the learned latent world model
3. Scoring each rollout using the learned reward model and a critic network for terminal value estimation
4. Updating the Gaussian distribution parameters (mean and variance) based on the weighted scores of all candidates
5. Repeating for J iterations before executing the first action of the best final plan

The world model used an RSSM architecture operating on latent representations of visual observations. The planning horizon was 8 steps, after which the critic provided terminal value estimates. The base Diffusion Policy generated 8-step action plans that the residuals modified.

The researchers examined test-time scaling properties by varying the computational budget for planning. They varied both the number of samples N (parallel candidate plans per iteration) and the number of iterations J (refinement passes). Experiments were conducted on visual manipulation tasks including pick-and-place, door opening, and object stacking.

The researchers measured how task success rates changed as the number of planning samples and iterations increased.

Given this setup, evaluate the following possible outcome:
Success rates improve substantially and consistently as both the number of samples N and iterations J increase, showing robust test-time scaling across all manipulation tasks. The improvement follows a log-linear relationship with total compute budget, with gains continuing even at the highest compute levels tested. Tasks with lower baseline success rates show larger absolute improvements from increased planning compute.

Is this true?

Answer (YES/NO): NO